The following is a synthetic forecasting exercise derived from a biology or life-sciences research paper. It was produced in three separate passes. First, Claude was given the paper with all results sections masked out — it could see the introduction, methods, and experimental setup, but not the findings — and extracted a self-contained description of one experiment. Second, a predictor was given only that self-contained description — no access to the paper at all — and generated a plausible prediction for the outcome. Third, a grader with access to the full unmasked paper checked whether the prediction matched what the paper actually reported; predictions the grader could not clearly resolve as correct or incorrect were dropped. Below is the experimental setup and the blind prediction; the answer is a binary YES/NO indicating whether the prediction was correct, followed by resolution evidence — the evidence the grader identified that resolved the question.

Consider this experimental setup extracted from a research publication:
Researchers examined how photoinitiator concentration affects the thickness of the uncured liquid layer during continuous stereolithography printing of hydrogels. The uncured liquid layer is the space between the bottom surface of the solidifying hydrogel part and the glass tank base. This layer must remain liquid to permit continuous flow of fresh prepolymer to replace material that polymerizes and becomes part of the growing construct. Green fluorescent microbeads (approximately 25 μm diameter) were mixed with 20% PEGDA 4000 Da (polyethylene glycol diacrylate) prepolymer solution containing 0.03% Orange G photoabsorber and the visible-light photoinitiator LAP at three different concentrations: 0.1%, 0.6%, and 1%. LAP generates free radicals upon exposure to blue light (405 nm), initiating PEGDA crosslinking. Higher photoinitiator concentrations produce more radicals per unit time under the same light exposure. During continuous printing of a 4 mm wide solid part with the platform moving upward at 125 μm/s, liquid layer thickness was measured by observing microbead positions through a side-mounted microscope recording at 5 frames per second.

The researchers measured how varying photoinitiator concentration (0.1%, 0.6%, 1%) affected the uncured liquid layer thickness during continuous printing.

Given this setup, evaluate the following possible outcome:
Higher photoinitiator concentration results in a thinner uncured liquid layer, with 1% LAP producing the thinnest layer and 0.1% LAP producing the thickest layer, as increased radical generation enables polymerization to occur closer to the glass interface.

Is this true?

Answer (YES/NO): NO